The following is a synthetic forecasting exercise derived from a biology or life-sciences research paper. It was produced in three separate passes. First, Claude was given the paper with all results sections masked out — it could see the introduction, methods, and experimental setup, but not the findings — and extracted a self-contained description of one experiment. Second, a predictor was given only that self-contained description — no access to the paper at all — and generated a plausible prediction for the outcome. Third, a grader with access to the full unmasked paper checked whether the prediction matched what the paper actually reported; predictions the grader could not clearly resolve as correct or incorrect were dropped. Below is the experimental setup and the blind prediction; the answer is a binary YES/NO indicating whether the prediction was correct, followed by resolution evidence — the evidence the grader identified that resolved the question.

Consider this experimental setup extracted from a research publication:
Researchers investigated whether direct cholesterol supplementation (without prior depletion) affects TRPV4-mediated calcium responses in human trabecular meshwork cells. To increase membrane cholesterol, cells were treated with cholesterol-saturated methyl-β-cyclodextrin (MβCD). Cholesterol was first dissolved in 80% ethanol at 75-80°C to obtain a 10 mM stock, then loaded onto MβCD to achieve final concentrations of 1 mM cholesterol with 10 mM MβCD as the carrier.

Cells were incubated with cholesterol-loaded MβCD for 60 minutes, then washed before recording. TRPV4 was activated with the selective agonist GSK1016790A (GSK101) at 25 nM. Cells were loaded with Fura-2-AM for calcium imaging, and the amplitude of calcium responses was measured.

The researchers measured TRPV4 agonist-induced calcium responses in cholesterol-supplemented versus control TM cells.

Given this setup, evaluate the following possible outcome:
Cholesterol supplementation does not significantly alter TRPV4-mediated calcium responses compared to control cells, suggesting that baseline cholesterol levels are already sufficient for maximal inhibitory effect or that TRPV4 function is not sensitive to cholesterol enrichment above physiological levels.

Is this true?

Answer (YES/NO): NO